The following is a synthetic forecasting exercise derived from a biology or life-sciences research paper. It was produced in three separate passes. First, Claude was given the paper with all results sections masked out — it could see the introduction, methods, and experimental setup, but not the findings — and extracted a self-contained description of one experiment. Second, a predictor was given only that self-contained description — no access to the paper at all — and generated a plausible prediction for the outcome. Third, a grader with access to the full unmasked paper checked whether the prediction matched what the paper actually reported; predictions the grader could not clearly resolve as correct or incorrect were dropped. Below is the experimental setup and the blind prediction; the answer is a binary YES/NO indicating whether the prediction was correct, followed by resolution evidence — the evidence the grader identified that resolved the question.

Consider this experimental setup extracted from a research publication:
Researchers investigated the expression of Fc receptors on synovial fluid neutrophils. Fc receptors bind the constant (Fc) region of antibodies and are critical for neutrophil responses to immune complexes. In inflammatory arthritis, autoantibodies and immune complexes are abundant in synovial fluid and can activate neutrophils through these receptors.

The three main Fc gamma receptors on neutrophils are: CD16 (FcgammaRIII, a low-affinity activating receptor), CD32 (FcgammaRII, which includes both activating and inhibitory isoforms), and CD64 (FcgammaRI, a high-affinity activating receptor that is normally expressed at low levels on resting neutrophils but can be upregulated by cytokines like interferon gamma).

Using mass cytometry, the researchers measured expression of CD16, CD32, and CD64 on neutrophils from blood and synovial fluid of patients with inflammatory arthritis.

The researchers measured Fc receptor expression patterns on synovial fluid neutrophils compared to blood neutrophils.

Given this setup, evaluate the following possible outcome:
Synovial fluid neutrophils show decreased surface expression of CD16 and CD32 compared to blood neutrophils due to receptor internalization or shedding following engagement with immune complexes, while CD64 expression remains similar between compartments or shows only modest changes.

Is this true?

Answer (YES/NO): NO